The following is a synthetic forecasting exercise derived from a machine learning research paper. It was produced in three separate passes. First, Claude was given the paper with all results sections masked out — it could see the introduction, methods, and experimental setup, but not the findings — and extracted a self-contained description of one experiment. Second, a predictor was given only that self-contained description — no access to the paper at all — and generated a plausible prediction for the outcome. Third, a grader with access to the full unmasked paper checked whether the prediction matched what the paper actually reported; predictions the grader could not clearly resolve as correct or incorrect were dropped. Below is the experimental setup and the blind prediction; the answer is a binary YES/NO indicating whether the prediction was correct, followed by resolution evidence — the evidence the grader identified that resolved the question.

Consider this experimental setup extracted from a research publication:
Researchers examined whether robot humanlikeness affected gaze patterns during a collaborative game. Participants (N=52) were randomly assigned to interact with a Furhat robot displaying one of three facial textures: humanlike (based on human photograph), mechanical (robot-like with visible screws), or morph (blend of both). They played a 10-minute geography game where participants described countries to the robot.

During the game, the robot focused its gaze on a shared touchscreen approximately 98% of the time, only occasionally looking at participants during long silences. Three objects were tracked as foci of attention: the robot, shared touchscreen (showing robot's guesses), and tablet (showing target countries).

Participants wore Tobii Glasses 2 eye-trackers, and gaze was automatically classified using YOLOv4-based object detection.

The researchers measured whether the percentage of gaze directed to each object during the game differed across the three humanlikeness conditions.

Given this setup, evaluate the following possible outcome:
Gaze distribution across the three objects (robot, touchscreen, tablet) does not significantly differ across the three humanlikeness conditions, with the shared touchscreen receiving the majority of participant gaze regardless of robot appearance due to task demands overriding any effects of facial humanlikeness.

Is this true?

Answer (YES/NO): NO